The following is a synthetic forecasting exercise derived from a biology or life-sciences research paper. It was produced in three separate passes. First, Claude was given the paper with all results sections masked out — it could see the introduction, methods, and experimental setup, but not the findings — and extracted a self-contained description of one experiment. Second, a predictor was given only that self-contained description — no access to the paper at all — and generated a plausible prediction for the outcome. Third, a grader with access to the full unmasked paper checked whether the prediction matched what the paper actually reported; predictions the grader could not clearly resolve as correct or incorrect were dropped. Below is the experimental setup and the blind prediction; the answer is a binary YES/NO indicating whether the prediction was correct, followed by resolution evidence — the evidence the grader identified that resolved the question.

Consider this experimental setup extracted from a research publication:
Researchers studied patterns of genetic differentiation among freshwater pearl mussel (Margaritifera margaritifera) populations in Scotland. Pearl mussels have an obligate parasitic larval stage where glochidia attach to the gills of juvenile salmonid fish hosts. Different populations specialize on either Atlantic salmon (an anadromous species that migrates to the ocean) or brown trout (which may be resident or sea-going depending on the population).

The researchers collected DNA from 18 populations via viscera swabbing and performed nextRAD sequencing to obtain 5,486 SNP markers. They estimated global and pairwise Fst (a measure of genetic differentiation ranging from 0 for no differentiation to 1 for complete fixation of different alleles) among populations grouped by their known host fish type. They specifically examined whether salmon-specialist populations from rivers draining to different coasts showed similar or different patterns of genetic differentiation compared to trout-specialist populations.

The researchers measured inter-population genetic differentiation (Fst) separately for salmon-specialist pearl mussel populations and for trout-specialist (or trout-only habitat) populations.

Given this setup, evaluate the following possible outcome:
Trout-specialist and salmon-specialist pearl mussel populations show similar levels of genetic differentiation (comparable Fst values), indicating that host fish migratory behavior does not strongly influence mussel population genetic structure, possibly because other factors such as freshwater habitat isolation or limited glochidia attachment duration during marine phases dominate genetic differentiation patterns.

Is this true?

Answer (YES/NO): NO